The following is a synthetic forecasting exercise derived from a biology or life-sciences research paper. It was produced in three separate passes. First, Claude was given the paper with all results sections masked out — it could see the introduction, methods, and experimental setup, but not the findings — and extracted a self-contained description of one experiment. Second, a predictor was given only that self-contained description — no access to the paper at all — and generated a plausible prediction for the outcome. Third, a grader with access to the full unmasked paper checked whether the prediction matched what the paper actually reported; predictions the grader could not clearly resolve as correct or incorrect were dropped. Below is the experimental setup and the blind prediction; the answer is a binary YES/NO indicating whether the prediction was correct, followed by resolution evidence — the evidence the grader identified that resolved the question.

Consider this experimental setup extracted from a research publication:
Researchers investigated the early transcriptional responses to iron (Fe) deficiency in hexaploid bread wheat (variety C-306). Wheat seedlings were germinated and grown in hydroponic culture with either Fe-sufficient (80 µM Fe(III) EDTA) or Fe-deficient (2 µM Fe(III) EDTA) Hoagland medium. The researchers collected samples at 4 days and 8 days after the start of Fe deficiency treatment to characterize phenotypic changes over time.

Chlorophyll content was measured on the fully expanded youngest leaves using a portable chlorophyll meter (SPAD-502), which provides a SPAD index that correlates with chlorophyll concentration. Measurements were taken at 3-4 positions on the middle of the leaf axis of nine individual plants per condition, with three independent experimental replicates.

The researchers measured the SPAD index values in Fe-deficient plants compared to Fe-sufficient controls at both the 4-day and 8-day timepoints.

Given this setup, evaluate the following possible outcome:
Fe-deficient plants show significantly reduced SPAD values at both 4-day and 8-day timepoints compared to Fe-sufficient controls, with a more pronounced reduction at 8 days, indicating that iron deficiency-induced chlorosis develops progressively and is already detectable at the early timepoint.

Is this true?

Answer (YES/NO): NO